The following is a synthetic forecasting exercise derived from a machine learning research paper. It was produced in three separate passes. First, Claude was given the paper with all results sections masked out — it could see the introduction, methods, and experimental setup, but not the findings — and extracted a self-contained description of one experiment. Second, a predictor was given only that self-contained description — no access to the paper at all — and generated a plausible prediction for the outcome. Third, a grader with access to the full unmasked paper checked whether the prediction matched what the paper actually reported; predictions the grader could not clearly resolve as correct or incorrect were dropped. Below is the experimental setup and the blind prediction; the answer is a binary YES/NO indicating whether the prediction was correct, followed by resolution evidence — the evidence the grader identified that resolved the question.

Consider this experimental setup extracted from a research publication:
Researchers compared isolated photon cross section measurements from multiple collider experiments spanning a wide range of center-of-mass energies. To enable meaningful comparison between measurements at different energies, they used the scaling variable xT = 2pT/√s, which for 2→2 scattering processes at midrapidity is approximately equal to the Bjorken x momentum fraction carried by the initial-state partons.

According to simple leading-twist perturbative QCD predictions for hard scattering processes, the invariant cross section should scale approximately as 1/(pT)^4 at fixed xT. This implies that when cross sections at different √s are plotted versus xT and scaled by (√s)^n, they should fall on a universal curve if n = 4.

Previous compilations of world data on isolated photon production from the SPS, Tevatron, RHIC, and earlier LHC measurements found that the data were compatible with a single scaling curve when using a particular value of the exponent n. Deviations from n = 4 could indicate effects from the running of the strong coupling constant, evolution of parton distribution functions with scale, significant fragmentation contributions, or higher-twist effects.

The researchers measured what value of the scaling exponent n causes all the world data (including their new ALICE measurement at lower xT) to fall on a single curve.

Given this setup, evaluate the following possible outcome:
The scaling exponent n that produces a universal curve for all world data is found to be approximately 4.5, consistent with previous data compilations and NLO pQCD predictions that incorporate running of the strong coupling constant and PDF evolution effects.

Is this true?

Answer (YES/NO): YES